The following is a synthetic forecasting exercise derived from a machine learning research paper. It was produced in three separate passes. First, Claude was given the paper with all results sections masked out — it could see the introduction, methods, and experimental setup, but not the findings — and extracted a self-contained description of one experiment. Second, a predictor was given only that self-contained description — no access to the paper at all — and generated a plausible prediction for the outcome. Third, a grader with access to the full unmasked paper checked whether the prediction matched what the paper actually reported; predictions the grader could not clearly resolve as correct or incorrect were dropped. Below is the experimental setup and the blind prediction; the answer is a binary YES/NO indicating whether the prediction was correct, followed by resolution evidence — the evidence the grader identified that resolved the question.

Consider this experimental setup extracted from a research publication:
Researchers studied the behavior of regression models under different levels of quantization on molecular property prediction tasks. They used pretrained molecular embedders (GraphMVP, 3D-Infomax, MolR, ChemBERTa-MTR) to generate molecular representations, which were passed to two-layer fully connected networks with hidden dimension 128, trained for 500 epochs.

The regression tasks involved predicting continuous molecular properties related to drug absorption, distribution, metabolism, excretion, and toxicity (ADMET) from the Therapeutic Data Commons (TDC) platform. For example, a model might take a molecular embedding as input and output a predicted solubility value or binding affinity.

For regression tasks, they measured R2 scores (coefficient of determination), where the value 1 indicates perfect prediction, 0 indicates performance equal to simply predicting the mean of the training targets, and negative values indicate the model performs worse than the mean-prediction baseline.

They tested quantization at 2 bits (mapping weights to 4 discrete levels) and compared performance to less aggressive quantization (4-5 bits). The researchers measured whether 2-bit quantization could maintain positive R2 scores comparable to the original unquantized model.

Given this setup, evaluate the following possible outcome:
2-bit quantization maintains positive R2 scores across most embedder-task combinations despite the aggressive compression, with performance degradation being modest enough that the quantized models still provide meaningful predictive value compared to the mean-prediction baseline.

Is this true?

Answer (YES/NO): NO